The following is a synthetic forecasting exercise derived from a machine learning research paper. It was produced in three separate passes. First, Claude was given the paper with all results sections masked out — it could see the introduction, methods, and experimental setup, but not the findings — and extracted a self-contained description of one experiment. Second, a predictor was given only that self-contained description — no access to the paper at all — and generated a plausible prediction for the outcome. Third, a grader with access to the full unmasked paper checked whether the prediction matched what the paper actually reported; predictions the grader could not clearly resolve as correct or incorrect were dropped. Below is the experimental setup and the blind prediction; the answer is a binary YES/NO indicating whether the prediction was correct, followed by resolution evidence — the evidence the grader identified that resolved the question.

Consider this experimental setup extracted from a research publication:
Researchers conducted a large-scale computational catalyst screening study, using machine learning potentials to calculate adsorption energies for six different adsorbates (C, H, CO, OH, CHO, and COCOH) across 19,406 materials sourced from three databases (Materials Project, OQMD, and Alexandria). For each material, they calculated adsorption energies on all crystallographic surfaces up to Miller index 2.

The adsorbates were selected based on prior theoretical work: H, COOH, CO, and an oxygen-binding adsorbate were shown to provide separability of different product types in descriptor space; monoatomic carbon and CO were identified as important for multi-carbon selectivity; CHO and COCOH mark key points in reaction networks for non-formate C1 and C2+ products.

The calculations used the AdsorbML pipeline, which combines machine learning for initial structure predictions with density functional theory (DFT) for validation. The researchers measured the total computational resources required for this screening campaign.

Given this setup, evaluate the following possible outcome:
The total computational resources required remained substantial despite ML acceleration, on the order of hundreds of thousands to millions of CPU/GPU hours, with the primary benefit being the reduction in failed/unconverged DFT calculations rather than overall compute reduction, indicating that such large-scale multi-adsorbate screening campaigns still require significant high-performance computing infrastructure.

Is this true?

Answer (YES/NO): NO